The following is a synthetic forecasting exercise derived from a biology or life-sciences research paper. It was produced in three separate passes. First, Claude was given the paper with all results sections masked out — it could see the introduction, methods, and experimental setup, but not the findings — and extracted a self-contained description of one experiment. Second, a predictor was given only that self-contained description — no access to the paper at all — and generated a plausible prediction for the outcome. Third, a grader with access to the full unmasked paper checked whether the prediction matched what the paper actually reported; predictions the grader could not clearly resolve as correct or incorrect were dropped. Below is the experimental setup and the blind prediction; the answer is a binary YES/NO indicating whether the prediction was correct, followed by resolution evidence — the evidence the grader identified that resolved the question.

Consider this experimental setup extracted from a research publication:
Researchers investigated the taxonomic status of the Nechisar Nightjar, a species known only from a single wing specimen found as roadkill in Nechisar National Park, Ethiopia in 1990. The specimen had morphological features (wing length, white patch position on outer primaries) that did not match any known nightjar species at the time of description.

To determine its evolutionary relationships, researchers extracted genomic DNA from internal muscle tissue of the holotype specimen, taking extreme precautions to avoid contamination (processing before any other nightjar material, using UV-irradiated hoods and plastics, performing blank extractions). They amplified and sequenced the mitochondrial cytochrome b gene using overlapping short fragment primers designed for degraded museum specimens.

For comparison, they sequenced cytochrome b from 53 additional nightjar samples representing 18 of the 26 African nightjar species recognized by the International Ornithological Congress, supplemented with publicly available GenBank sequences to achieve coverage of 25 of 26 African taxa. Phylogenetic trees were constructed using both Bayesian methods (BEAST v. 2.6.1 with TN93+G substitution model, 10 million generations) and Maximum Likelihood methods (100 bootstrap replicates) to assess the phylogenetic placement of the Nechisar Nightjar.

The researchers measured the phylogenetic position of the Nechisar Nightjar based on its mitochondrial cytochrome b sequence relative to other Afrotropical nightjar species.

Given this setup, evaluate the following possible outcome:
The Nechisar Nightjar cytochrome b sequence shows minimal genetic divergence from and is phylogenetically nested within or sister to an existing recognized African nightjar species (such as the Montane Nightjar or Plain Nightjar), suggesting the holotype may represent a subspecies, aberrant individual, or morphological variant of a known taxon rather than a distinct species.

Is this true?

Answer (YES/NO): NO